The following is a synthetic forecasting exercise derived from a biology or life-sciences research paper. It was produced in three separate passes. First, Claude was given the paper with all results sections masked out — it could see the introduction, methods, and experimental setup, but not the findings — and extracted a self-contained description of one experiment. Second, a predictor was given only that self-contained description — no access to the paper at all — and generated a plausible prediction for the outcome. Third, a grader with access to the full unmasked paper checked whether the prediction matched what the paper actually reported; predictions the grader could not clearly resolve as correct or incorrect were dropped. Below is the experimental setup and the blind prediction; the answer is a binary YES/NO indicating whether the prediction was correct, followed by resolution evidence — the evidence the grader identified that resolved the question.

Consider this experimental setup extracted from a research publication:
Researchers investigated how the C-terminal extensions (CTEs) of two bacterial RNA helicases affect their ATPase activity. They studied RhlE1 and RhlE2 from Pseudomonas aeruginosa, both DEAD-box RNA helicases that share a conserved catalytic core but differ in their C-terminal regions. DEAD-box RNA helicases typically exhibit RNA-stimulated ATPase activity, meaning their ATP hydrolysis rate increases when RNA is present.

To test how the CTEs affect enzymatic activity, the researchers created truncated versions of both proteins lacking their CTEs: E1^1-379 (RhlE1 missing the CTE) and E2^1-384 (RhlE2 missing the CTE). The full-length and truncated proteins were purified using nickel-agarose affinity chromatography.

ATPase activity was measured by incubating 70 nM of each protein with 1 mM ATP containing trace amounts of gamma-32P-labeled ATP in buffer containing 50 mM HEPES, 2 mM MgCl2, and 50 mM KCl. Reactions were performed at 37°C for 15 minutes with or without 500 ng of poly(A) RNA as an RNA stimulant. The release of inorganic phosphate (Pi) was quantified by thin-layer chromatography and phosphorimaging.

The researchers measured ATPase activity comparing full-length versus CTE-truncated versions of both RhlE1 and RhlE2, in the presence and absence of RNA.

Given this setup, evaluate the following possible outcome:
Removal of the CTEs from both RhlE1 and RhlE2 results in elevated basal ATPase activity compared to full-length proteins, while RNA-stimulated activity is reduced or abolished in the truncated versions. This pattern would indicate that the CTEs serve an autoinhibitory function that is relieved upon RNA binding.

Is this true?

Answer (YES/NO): NO